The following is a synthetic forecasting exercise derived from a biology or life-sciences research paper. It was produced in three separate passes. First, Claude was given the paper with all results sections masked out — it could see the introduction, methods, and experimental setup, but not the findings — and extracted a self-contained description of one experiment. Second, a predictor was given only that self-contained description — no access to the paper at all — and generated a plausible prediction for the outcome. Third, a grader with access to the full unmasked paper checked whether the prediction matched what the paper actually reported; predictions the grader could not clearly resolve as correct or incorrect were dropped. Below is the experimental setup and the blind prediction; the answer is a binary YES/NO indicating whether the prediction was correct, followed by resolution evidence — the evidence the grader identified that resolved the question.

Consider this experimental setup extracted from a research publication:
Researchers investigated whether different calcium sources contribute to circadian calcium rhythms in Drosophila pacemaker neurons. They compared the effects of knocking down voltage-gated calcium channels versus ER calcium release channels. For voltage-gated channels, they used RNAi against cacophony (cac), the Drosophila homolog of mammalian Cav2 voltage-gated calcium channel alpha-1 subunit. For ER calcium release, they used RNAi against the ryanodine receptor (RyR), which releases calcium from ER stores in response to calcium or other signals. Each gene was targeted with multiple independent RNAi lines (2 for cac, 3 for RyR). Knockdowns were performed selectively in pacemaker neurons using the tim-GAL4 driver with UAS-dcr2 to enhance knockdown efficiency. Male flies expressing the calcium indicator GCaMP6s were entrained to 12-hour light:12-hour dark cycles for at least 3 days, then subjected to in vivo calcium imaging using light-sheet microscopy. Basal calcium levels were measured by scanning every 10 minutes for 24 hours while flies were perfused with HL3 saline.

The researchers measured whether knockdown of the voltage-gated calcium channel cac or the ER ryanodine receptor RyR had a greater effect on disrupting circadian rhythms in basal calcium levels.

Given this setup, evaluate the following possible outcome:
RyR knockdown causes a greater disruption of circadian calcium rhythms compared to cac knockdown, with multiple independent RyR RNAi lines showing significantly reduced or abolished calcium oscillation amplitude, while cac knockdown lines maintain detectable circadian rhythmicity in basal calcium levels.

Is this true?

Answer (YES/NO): NO